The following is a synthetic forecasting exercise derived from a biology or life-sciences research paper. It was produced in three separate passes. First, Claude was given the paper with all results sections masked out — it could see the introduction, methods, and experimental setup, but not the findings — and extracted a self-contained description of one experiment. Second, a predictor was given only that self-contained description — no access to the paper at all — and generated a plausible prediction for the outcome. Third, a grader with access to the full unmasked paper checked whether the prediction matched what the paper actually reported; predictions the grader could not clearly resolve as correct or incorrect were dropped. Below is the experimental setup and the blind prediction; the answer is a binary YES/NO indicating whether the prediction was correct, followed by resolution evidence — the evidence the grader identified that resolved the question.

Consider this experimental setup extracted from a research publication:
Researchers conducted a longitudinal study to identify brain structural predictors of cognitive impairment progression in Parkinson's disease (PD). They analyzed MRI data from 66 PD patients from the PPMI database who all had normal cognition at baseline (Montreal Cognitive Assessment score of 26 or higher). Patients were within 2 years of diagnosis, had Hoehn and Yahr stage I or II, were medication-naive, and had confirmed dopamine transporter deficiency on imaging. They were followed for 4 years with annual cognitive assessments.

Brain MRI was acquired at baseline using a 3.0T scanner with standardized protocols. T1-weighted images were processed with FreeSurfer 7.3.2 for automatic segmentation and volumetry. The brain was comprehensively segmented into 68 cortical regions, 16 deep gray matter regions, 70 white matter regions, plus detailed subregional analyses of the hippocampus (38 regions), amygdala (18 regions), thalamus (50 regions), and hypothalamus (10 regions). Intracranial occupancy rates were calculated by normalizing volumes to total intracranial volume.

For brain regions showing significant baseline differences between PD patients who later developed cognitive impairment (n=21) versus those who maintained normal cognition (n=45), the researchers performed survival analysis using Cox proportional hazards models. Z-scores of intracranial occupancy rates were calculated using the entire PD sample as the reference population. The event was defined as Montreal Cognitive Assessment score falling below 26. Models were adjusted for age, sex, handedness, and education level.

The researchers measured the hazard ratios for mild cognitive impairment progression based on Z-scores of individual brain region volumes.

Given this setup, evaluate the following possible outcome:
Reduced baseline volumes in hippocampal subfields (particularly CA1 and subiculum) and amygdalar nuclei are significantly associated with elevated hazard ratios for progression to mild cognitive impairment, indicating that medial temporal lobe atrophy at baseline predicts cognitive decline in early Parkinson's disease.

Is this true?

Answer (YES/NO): NO